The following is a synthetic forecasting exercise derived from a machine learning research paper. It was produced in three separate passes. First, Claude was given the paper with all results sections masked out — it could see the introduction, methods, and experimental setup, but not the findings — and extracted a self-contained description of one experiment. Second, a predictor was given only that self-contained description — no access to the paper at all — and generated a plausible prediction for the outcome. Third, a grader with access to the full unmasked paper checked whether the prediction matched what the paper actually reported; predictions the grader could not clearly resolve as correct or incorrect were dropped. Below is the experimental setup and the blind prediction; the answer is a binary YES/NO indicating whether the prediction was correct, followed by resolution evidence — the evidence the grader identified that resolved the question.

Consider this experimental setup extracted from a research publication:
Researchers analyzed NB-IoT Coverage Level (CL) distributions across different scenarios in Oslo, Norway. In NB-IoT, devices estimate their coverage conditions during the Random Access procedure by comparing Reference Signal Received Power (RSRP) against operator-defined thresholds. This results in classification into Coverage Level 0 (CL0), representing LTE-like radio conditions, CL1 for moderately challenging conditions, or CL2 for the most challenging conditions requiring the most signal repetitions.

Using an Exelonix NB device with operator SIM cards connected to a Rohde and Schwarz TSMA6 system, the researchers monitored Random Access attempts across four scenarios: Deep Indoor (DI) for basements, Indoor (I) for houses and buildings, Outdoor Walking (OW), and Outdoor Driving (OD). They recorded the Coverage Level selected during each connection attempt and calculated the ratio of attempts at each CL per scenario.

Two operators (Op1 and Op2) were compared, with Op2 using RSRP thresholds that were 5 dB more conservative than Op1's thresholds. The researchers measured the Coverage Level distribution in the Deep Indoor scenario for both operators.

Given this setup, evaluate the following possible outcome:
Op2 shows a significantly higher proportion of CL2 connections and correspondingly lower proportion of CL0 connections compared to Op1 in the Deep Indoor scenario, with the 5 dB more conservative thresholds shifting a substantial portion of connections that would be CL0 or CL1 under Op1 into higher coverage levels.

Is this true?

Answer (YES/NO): NO